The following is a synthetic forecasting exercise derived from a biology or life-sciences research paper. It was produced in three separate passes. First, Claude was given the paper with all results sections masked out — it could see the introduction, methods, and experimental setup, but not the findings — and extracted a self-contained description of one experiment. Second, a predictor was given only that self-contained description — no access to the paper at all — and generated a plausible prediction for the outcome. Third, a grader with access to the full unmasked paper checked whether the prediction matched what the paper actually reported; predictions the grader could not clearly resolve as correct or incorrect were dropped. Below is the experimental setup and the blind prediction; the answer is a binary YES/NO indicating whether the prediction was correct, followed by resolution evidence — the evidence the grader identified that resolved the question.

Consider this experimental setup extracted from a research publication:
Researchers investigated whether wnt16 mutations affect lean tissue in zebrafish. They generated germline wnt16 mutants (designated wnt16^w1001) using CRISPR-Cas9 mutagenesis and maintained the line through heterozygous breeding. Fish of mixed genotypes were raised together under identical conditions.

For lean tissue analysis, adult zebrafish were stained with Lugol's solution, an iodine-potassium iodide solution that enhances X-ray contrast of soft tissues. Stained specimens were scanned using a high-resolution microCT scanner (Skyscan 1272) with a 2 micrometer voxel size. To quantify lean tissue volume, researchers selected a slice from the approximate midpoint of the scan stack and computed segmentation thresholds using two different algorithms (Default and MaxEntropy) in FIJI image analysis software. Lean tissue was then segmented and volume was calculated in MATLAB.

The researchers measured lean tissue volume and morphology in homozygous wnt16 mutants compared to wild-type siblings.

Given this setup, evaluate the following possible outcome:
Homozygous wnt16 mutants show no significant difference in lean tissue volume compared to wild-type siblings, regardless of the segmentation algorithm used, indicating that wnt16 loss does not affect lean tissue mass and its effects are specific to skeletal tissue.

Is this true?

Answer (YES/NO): NO